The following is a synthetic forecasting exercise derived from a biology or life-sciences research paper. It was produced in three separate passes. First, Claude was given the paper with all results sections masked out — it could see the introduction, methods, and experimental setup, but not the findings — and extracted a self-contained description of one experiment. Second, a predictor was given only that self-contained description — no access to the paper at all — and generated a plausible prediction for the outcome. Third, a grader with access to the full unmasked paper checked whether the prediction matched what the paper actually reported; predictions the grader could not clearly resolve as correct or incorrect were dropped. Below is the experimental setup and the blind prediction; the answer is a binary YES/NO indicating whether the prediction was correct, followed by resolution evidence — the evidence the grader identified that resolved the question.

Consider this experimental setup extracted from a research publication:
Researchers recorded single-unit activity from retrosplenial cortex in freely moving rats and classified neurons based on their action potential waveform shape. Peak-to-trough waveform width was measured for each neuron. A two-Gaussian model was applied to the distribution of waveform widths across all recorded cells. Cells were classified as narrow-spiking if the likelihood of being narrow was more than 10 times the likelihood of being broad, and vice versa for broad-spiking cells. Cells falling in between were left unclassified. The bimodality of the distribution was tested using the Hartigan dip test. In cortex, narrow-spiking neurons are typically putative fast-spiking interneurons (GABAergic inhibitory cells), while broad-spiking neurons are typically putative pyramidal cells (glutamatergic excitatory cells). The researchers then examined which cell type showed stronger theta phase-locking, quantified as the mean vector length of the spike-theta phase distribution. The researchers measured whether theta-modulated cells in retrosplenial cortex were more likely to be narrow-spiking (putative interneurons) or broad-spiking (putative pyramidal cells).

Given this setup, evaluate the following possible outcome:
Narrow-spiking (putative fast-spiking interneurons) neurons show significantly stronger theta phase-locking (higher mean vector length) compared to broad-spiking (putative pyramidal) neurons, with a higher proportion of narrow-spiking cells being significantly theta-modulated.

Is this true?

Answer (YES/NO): YES